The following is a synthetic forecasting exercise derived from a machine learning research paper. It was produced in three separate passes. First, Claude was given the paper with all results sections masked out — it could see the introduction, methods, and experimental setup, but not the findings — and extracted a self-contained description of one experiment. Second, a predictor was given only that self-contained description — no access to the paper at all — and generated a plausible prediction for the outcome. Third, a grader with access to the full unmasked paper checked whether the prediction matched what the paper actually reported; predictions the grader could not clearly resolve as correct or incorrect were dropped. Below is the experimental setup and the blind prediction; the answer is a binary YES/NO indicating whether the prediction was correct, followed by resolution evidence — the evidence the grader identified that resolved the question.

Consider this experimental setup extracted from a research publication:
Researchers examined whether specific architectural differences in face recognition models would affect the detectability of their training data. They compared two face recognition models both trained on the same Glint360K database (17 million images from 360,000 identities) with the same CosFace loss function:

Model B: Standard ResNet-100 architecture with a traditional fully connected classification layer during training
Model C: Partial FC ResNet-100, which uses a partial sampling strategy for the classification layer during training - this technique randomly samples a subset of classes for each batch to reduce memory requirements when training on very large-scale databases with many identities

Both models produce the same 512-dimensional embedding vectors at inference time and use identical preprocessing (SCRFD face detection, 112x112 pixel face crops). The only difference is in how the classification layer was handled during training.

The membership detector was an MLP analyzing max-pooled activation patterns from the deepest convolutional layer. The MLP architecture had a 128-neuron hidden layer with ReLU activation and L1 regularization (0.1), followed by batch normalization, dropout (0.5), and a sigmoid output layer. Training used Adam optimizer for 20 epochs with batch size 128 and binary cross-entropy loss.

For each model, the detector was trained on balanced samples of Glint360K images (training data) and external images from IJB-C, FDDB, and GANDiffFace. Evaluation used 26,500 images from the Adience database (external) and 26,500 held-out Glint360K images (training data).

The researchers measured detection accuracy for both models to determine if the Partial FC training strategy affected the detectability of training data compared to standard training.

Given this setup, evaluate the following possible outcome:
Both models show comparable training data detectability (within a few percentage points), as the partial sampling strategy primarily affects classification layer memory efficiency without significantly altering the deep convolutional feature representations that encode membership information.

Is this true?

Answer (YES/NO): YES